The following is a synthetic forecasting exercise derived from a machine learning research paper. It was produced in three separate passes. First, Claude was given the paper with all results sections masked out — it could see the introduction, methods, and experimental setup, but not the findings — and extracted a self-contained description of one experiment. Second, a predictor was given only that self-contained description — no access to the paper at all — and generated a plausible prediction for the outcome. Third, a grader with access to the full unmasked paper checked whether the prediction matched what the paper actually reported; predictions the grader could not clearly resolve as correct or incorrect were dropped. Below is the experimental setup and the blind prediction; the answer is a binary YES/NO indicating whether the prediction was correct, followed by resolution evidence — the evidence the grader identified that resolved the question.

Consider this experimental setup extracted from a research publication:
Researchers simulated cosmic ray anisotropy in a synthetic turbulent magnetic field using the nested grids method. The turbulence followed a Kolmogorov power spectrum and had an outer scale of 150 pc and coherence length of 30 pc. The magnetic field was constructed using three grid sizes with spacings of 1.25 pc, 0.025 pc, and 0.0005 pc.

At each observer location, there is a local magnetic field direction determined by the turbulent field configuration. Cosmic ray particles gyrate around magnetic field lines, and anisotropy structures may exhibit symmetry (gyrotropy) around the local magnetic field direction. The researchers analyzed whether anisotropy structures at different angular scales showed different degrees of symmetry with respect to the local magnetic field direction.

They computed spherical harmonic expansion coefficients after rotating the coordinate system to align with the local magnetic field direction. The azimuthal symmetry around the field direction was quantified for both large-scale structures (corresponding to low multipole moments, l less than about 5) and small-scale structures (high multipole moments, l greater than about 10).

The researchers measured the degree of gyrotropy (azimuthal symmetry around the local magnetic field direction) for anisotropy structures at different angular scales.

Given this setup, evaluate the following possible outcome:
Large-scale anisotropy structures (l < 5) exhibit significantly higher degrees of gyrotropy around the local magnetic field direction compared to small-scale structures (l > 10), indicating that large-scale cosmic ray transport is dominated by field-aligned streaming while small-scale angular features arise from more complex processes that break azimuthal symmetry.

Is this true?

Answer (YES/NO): YES